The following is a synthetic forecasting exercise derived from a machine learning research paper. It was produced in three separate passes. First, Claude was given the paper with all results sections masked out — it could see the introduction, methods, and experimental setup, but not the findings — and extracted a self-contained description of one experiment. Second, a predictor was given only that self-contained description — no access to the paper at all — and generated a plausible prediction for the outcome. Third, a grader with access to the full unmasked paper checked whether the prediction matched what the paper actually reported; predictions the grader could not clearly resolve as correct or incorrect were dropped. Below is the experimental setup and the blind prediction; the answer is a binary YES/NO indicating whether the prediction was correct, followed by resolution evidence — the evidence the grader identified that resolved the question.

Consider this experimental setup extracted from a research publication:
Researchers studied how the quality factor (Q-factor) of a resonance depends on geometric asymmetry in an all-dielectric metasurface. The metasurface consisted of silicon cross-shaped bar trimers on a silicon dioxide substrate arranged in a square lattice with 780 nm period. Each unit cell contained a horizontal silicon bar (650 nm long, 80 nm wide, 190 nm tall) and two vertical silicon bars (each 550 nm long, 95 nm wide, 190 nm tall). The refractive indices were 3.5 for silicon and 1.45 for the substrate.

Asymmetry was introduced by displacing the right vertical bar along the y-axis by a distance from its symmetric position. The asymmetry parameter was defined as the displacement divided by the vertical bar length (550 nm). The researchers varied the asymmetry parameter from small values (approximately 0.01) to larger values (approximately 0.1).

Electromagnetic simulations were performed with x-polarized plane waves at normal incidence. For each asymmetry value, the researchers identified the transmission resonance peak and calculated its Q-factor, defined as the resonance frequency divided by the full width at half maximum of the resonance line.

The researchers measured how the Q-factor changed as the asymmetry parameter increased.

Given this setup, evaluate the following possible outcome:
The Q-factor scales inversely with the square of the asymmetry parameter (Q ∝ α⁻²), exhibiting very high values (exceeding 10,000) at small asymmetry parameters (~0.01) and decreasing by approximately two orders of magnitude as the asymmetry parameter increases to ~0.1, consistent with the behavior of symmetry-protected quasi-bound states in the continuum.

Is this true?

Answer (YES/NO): YES